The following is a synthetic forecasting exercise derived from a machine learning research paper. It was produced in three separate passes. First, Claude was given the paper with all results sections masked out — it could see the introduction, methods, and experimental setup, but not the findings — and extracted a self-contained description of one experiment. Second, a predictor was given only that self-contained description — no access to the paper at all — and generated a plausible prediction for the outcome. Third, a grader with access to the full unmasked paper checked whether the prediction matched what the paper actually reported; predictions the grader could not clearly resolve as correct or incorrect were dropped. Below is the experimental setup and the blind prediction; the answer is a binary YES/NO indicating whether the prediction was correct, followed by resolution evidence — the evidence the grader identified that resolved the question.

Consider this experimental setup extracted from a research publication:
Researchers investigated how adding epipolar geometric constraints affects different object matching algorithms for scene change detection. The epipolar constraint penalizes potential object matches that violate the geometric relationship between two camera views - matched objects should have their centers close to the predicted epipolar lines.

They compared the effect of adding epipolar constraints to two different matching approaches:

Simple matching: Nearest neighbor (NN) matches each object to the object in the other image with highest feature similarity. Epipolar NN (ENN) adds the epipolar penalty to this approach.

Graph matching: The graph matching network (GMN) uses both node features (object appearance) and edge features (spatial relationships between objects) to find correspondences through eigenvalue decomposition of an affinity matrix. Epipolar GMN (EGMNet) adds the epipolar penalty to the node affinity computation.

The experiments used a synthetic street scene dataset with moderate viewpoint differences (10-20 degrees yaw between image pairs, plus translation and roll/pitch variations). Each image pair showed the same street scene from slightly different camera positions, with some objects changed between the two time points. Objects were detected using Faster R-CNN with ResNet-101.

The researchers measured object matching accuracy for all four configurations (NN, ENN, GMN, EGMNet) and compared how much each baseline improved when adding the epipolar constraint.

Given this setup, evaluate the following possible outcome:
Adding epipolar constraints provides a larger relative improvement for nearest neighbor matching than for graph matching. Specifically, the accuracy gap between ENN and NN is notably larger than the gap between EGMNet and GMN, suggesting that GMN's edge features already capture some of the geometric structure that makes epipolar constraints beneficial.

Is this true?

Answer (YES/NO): NO